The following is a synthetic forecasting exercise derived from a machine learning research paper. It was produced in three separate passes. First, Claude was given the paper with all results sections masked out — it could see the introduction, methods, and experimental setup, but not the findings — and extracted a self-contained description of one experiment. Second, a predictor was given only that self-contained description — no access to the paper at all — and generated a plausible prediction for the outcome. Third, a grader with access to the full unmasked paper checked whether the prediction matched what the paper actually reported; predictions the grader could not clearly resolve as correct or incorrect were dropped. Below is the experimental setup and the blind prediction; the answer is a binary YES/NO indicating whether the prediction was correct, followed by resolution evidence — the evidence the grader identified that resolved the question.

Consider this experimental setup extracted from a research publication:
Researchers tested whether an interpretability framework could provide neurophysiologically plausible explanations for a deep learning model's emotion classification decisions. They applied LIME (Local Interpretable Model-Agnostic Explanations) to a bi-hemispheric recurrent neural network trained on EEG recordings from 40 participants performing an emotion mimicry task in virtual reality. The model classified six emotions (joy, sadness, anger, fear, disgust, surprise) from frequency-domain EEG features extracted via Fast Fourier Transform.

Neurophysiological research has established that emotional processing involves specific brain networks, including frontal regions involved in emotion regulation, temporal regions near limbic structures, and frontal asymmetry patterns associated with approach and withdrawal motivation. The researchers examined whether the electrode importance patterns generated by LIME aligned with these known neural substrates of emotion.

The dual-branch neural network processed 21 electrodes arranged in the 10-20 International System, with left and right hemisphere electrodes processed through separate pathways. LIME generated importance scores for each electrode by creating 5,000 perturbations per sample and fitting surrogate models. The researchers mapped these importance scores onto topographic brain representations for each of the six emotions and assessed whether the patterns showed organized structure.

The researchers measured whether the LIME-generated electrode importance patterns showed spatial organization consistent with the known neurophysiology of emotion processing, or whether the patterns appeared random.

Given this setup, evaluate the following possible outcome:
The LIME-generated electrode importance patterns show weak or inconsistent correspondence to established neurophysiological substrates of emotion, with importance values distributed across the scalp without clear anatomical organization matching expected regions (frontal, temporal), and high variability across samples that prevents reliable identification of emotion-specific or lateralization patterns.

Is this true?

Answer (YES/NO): NO